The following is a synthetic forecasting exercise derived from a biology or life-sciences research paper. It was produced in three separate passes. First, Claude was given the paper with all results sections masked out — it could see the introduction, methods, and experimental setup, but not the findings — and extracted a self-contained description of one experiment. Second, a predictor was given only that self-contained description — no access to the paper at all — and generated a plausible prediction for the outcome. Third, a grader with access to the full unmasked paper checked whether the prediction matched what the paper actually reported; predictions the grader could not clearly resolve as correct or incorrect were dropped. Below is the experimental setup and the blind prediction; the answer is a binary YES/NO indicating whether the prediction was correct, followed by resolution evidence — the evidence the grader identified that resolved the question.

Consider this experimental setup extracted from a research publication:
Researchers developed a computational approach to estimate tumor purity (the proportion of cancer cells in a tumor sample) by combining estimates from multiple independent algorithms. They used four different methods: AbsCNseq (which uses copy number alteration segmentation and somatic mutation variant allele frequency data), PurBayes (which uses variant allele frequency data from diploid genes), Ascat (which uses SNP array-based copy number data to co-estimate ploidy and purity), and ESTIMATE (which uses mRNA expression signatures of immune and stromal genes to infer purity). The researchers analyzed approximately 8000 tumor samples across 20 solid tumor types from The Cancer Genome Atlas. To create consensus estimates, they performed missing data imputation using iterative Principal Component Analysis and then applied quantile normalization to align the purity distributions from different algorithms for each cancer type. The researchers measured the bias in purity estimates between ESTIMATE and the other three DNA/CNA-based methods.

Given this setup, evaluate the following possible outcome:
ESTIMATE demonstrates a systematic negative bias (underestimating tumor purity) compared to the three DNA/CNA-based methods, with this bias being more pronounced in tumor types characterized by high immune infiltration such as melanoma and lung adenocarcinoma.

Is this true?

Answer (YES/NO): NO